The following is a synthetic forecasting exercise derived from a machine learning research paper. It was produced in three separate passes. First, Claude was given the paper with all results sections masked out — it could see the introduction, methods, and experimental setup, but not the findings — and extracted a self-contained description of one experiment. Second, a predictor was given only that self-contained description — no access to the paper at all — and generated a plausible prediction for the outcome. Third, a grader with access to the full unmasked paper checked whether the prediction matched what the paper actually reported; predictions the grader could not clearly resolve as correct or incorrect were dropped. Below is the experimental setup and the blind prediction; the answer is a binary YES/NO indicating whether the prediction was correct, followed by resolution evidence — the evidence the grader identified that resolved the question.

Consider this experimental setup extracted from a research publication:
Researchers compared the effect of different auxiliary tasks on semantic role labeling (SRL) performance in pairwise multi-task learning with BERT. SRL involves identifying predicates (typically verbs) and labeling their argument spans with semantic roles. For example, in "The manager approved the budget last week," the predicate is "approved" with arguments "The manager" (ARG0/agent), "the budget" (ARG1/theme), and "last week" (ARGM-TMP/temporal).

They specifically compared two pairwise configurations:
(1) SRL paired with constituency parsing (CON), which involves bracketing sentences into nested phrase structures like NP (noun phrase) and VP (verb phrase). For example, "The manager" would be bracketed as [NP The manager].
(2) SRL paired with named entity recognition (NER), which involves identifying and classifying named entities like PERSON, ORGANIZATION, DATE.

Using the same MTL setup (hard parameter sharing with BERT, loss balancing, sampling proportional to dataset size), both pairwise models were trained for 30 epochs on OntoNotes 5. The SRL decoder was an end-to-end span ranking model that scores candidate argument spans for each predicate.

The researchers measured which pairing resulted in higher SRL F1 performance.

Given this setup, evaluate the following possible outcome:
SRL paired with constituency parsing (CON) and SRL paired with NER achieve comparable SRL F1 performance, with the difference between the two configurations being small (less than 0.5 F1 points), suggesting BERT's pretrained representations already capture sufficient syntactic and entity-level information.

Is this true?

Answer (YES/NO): NO